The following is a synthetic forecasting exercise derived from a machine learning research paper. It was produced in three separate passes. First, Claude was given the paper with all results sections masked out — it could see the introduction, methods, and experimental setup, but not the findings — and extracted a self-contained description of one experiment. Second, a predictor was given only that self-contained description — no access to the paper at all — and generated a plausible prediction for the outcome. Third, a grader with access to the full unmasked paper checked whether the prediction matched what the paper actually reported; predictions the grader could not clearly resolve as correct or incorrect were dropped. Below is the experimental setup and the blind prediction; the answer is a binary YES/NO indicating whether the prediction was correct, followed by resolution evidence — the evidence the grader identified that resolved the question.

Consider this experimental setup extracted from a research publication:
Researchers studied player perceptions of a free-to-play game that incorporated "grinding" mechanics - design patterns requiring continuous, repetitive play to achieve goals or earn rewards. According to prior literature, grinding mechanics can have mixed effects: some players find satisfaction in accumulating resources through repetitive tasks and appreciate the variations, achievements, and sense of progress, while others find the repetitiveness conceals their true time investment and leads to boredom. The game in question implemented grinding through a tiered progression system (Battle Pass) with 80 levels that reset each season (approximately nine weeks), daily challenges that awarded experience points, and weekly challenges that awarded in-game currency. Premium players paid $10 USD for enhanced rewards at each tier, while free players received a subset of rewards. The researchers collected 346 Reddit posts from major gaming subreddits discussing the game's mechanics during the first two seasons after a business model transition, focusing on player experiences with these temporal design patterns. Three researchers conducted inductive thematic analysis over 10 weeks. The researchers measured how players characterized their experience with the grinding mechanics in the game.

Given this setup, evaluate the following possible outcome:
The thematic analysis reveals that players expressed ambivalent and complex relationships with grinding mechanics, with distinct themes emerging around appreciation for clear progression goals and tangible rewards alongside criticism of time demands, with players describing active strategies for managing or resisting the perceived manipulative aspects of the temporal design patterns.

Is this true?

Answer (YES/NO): NO